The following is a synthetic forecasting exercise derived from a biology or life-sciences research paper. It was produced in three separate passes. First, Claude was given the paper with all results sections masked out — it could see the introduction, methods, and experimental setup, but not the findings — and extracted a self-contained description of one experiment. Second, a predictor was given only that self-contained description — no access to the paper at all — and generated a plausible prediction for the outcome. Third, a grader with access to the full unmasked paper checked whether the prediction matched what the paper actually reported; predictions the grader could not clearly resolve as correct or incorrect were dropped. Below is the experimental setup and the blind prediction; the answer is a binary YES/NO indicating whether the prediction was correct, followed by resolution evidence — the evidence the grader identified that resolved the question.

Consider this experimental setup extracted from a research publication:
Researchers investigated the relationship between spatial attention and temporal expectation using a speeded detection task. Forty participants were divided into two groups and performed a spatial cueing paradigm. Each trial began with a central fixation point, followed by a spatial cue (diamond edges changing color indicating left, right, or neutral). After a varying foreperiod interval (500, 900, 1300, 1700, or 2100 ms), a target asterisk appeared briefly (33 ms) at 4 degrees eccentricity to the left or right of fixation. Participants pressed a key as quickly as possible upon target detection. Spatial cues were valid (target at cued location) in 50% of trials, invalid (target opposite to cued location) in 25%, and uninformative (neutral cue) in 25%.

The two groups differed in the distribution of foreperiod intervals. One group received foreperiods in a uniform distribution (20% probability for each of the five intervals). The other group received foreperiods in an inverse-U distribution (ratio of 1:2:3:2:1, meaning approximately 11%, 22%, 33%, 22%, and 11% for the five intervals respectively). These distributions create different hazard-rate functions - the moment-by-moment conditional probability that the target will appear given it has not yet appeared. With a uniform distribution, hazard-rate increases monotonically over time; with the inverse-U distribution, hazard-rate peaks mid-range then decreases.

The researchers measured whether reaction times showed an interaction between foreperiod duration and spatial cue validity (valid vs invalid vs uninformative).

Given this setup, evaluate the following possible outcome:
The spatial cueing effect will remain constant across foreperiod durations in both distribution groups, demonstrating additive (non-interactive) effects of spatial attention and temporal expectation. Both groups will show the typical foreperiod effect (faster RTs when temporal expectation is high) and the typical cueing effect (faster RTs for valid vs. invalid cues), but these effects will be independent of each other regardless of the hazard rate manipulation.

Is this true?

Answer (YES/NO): YES